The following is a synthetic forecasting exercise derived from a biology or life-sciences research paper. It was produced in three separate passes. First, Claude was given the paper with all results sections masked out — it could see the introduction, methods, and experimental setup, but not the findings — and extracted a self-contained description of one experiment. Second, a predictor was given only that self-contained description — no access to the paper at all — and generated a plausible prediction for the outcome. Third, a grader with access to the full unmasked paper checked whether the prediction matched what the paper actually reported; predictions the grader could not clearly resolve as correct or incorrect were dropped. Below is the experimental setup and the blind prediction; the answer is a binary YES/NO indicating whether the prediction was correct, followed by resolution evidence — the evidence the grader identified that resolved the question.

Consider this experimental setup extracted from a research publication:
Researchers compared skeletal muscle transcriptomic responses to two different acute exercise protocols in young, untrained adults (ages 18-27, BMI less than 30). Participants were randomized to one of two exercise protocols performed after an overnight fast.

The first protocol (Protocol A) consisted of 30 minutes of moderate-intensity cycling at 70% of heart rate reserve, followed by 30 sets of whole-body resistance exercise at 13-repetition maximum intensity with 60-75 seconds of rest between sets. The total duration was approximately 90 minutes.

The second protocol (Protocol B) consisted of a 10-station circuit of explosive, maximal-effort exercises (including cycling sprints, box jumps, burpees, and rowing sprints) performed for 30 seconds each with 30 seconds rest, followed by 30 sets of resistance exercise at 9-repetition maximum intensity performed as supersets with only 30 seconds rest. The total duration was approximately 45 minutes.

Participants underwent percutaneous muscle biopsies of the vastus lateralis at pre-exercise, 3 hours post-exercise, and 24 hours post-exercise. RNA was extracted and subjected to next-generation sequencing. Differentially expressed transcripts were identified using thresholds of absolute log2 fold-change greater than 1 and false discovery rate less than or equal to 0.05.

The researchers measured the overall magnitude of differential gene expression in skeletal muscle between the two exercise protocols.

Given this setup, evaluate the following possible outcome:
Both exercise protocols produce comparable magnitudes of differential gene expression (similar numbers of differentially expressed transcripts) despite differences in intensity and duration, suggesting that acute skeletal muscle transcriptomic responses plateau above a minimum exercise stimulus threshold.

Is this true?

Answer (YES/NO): NO